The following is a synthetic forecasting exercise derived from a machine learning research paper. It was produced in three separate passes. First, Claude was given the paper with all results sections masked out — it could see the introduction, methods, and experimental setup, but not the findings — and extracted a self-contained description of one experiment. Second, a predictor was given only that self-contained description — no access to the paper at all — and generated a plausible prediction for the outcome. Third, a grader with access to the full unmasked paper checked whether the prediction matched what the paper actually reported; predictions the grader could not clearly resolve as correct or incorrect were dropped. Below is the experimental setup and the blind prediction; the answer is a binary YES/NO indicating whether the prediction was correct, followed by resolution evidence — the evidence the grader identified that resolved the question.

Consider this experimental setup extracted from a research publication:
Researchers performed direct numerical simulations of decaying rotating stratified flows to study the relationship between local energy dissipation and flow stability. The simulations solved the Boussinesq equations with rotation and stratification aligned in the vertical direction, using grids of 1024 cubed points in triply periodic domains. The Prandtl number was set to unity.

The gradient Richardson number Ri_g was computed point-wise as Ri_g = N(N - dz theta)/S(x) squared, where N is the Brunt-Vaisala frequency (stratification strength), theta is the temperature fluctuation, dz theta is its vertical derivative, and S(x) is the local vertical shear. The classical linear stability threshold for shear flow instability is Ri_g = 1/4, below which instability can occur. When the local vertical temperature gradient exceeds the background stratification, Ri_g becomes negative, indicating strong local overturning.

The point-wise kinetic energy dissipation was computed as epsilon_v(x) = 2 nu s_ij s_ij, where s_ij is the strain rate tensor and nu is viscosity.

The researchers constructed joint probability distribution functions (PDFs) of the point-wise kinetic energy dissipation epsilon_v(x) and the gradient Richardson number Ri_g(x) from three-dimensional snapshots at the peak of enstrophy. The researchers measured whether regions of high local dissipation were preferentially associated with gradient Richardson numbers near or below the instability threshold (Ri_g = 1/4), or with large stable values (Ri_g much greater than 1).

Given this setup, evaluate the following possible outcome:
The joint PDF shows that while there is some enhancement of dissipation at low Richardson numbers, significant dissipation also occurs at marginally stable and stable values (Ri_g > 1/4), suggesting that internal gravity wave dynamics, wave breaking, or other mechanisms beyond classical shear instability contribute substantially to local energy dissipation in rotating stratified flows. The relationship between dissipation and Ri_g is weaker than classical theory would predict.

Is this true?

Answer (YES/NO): NO